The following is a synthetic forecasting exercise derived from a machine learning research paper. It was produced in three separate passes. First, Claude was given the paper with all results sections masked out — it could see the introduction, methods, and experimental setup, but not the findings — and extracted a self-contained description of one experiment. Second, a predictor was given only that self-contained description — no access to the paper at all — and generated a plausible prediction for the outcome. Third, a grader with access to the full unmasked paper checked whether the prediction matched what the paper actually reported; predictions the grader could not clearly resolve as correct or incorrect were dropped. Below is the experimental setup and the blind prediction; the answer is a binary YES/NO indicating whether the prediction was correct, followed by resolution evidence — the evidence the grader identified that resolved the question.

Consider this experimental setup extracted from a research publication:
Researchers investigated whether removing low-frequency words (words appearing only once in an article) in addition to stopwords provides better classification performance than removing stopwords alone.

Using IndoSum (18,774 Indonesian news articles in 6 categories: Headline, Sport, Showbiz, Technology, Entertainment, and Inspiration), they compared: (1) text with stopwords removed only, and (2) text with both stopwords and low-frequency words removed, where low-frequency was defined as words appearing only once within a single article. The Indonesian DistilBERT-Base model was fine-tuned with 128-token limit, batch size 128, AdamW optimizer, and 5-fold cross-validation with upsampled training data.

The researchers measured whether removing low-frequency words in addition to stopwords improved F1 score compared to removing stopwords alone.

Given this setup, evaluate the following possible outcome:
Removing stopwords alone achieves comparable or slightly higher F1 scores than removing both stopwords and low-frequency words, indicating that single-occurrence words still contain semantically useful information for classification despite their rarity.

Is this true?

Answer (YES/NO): NO